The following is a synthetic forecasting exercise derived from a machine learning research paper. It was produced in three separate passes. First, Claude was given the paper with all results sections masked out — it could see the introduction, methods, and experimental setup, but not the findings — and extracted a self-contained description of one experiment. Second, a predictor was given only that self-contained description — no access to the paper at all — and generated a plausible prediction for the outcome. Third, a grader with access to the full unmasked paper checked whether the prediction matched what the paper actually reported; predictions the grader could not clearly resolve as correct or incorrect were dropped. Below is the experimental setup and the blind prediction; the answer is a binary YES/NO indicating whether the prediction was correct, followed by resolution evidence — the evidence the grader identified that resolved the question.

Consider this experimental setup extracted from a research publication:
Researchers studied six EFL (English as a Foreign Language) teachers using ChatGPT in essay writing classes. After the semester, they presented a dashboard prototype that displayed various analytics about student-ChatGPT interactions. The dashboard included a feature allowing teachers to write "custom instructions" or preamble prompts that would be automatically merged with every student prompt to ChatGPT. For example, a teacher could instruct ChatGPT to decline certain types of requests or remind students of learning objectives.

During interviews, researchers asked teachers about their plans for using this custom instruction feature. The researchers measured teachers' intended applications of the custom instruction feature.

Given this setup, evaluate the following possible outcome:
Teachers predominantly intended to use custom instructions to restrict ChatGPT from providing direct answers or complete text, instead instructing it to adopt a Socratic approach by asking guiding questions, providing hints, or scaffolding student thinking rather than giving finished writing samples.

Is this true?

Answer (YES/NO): NO